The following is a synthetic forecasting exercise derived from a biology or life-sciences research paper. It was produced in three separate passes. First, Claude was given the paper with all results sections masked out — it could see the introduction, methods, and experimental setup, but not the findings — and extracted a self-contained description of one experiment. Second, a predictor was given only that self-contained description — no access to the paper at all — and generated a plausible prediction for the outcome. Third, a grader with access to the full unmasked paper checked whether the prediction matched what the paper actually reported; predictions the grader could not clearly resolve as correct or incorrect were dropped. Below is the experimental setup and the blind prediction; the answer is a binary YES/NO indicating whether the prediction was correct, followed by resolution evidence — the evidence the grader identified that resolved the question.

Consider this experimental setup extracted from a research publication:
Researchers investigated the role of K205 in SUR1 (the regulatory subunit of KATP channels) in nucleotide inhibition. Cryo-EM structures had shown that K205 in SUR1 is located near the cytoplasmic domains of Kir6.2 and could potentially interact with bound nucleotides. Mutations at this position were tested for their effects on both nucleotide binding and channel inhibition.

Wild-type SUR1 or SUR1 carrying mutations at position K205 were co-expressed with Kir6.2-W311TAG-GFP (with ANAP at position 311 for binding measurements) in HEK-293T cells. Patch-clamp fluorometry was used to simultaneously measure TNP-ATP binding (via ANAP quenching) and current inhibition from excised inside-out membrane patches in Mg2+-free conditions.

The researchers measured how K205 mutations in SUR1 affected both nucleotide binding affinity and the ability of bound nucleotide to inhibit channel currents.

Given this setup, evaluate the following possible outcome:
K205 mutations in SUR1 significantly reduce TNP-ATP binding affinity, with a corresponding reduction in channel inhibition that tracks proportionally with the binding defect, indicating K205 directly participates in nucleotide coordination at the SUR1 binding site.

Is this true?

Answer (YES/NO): NO